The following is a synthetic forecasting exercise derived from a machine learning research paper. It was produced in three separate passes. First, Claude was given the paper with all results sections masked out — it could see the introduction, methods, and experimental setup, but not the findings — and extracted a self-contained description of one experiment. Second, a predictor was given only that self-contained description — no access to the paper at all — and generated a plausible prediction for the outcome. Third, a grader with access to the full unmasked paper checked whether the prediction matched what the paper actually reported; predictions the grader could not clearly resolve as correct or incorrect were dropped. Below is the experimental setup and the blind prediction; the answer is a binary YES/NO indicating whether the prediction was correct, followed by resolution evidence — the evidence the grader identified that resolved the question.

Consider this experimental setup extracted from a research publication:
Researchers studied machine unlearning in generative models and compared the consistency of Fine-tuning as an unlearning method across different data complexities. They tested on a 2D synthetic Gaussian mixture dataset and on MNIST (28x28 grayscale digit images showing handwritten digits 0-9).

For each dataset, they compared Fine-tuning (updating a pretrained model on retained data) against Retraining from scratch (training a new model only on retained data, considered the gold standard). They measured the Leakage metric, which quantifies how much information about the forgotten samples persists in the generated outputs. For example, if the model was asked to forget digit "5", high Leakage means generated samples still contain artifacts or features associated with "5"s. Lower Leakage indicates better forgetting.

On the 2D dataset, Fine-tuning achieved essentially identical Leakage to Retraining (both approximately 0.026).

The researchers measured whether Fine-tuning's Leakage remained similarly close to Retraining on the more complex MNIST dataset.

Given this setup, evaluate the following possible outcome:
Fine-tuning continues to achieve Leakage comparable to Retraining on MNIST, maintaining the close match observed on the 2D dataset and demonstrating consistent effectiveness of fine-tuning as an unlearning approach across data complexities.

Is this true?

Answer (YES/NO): NO